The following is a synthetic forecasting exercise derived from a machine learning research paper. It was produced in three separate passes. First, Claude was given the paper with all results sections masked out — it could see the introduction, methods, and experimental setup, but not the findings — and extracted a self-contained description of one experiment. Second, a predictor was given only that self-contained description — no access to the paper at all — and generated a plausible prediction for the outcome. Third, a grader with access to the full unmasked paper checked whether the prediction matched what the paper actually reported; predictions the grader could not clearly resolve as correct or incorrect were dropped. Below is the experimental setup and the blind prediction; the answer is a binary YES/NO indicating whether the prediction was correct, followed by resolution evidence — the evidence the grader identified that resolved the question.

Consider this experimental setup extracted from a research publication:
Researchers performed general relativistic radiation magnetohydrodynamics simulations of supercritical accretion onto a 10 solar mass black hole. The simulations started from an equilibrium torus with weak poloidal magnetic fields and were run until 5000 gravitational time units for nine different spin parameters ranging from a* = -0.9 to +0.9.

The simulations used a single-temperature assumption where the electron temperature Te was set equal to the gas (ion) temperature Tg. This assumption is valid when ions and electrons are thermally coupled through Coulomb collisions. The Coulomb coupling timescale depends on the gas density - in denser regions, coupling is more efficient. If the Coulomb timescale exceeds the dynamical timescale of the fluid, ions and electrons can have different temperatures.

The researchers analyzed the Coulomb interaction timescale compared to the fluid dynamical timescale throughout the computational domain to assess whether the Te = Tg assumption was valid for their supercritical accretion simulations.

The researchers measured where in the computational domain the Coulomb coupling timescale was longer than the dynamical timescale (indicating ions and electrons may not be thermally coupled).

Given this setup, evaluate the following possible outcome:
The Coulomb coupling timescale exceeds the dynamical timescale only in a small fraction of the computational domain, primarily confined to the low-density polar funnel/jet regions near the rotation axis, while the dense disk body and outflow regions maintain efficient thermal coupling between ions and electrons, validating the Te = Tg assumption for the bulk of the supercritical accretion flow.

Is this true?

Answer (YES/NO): YES